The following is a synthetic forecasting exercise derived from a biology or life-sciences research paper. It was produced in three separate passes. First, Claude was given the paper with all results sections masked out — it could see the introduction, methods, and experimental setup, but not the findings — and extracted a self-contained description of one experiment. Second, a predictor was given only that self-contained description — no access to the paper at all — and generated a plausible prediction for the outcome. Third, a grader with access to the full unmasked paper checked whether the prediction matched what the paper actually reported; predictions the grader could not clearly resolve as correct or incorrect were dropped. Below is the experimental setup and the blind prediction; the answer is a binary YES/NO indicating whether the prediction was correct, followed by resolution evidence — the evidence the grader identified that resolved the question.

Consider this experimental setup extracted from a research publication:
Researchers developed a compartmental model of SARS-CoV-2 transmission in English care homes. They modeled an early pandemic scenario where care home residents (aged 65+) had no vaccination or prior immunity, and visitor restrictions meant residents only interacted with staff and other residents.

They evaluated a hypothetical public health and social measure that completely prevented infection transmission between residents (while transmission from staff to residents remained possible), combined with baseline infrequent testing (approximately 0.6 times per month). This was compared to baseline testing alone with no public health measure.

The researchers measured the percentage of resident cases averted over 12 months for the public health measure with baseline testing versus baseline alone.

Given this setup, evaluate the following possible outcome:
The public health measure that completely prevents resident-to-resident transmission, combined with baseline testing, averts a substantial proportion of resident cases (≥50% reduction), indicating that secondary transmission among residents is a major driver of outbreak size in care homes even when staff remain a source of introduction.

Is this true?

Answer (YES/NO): NO